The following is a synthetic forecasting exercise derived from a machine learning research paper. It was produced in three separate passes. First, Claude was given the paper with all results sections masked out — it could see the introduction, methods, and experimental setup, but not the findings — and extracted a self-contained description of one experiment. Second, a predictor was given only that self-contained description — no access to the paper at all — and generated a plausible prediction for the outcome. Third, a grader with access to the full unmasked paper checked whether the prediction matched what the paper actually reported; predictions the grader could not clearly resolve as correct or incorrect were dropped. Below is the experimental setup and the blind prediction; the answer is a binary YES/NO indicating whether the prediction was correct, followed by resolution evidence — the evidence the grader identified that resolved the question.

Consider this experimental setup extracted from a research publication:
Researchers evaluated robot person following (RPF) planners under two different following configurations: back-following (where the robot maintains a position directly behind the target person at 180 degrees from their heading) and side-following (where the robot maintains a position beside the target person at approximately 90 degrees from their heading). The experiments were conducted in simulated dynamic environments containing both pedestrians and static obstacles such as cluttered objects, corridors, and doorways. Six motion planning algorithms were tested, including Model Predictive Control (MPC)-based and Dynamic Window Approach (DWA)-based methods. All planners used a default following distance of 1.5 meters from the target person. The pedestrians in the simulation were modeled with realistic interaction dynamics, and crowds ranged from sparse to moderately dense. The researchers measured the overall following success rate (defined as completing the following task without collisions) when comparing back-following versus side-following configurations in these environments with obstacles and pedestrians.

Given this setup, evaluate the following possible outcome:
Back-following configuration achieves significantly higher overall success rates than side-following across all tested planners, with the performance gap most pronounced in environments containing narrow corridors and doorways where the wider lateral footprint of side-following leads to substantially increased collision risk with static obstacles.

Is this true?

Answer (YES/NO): NO